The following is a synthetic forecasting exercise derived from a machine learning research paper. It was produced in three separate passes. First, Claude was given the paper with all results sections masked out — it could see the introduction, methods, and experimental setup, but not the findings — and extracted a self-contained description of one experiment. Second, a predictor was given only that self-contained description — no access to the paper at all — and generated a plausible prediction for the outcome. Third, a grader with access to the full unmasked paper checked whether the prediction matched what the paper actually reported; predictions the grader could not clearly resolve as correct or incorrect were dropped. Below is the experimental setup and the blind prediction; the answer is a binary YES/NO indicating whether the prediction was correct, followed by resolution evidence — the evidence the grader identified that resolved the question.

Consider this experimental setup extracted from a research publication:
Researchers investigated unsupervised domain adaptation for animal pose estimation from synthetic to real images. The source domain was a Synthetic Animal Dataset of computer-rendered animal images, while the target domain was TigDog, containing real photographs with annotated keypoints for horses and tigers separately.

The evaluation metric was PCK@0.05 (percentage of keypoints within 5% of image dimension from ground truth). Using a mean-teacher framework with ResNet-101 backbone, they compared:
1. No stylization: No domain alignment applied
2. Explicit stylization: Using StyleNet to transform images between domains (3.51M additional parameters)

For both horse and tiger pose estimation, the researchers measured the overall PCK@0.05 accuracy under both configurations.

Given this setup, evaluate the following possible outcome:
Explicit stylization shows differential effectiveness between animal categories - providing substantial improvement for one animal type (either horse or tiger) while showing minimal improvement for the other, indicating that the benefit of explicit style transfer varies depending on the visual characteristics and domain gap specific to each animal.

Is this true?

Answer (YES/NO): NO